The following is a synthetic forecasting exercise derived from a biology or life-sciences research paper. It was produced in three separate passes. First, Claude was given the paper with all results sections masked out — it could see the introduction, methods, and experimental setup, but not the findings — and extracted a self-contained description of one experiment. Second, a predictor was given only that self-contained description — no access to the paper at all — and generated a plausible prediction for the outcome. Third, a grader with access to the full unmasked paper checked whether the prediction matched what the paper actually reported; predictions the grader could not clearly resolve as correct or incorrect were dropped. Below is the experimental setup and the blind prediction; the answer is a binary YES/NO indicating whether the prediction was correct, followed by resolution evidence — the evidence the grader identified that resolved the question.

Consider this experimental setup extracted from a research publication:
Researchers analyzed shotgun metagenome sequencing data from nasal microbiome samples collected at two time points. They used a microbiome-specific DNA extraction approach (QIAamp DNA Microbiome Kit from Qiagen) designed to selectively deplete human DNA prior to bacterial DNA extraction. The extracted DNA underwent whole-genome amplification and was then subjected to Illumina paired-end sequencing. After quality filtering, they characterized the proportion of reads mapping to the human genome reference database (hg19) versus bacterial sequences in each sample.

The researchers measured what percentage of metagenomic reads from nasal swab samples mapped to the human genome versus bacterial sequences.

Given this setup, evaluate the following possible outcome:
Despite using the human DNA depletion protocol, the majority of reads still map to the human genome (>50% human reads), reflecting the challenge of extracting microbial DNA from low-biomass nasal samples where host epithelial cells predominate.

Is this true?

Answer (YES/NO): NO